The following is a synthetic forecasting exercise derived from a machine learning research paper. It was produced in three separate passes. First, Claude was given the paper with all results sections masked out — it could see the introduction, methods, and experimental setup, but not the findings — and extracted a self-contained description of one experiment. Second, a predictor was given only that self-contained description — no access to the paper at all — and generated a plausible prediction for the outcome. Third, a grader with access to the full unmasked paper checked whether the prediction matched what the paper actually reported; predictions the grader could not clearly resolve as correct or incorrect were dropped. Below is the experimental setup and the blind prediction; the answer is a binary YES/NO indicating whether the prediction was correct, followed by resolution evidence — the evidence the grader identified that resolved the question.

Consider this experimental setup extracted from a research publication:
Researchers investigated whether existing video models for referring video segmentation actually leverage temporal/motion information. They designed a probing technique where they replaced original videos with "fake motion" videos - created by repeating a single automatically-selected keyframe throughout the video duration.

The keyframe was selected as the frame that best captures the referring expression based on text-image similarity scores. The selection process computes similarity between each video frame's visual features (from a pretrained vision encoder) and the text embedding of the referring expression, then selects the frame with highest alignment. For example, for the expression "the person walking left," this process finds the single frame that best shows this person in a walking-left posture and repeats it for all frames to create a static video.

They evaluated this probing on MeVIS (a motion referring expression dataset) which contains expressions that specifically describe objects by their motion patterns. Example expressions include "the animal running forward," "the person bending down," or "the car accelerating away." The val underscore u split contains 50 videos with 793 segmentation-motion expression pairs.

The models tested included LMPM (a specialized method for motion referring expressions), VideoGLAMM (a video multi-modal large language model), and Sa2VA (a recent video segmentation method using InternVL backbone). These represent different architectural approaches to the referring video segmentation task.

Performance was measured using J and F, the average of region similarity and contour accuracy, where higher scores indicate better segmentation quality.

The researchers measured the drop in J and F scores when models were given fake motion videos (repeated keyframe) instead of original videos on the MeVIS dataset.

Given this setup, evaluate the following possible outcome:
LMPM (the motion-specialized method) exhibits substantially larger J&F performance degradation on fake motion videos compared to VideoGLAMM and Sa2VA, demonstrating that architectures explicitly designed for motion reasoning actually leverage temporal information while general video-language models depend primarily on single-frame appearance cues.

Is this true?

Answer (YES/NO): NO